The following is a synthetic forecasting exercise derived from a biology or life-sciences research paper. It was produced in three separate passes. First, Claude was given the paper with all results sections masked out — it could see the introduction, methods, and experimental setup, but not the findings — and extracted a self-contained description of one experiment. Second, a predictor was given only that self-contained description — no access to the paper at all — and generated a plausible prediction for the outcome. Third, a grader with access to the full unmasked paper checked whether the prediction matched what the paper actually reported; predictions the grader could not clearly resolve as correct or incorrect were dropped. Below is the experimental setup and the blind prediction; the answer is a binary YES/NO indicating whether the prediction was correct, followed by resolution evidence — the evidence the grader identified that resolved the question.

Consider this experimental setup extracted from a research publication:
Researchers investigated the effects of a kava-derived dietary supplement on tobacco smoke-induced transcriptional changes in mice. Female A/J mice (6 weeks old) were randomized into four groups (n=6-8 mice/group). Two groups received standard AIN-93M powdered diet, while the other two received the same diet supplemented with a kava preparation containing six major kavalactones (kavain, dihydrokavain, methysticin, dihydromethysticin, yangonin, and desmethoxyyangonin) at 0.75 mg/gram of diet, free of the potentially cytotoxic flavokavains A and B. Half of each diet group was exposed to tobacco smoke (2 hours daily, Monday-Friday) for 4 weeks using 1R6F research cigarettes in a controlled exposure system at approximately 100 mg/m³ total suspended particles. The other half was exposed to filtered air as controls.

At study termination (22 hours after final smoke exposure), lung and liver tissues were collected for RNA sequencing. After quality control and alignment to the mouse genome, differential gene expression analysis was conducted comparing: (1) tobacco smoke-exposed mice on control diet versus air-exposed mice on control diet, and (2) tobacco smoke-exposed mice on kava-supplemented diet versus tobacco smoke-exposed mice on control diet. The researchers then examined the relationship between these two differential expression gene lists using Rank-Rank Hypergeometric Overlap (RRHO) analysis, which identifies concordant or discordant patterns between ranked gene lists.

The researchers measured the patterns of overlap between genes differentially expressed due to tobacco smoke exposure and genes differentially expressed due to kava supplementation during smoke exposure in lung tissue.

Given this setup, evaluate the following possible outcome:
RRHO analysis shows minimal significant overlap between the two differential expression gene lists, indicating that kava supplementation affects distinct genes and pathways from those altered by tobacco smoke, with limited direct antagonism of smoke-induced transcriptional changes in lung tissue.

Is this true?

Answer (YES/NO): NO